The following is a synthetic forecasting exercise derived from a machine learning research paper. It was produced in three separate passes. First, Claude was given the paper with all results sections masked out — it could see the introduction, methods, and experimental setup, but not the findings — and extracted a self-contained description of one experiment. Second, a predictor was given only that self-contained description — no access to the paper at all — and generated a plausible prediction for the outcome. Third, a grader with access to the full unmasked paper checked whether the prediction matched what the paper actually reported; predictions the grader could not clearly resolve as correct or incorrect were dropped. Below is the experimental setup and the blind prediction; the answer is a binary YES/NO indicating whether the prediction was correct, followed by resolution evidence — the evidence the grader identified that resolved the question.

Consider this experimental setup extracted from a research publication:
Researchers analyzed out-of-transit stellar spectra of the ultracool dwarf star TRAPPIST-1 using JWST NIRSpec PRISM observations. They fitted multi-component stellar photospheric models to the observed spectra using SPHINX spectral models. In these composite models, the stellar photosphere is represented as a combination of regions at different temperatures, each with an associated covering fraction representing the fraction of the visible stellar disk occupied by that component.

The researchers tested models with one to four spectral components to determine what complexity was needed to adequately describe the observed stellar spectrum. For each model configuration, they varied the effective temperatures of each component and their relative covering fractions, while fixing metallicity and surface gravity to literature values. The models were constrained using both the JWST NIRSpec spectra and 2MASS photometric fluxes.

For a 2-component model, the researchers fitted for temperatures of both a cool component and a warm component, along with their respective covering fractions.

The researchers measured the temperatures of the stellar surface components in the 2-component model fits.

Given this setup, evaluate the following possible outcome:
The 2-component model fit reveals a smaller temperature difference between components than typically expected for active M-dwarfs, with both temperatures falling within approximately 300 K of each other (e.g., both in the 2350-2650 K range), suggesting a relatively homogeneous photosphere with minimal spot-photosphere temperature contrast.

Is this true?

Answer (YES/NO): NO